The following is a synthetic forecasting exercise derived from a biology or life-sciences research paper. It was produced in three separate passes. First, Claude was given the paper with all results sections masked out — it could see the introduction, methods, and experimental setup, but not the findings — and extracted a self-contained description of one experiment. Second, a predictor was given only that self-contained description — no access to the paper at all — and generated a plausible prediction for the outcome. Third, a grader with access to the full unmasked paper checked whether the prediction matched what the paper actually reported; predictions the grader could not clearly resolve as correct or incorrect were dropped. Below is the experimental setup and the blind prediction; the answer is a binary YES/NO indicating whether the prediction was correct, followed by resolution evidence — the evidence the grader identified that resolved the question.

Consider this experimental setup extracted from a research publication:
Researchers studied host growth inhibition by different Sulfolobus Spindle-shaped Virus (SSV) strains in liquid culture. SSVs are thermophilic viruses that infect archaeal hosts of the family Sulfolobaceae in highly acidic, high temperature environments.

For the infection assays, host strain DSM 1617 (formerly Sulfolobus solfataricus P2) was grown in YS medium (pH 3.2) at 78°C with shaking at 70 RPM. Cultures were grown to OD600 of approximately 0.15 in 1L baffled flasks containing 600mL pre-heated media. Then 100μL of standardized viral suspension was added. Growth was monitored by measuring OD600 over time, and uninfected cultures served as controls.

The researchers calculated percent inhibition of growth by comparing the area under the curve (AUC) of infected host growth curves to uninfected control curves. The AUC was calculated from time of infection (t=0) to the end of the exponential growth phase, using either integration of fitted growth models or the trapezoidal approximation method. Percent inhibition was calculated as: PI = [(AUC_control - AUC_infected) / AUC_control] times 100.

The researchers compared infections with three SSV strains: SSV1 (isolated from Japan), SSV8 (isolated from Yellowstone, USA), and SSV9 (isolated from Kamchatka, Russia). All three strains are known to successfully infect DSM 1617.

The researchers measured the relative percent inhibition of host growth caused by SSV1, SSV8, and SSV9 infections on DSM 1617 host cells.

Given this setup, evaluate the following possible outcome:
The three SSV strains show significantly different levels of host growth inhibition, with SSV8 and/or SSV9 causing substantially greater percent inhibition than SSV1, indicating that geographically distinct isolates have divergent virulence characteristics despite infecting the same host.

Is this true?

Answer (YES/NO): YES